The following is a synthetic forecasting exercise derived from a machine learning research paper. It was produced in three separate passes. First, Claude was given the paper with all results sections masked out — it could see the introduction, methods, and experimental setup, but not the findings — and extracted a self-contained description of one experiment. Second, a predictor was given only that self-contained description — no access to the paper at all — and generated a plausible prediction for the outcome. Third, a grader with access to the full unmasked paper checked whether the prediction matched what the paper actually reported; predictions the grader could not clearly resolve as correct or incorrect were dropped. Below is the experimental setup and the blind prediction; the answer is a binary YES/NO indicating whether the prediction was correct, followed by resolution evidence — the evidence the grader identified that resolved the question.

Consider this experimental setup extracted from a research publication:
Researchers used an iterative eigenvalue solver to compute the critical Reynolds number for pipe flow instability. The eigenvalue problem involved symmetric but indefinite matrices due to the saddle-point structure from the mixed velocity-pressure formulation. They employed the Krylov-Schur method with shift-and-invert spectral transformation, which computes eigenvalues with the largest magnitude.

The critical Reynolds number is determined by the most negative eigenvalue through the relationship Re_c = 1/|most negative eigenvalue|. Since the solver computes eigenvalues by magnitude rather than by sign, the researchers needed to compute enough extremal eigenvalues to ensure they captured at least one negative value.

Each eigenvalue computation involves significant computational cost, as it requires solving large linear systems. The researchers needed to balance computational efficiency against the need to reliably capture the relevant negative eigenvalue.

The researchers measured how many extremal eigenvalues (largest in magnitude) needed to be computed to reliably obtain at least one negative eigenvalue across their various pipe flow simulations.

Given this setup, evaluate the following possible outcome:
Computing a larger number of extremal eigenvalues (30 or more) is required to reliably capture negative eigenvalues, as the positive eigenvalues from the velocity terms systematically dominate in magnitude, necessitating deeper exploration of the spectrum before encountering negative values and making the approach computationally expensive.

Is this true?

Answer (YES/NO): NO